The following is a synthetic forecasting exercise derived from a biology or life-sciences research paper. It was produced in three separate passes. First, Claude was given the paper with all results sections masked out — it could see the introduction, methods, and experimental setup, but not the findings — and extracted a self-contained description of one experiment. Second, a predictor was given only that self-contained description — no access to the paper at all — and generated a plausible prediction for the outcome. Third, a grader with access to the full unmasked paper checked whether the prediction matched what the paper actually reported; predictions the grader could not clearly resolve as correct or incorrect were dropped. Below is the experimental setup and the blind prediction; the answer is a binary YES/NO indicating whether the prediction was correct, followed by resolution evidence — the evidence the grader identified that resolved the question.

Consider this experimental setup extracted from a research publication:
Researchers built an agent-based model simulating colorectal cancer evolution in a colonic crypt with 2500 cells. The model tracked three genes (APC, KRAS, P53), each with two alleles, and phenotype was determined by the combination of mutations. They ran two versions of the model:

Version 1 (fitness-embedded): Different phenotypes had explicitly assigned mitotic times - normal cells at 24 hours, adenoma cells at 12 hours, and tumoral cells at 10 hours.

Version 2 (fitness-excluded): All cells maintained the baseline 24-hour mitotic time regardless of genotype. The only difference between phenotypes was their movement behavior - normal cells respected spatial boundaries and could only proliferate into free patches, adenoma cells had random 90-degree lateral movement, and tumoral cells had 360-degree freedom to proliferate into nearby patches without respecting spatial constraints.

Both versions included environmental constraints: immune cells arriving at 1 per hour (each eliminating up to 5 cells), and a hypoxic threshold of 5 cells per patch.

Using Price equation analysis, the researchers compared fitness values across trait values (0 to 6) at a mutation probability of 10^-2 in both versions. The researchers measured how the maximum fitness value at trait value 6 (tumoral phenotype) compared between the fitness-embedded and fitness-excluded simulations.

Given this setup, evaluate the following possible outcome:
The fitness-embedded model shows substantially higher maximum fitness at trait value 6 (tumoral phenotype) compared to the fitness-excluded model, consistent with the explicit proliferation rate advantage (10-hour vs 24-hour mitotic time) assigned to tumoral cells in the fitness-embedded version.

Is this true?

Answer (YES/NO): NO